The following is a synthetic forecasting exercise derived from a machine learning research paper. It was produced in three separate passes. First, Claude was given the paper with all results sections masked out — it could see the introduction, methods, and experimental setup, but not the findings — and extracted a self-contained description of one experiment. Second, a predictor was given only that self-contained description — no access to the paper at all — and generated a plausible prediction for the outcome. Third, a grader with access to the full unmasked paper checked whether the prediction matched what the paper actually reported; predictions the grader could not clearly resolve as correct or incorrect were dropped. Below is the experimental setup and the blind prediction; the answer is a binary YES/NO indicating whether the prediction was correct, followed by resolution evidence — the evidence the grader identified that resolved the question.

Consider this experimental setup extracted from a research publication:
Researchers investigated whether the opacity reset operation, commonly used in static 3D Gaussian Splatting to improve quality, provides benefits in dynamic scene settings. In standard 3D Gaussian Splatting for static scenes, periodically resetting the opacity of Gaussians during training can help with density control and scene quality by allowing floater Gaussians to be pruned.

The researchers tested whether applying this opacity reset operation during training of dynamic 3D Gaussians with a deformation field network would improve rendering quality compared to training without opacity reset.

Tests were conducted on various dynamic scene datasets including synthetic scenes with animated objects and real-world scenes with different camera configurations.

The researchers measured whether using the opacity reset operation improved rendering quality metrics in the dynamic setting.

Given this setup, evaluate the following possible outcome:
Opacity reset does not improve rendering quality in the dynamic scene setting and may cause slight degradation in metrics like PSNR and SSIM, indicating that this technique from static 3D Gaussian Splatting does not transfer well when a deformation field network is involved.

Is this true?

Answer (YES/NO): NO